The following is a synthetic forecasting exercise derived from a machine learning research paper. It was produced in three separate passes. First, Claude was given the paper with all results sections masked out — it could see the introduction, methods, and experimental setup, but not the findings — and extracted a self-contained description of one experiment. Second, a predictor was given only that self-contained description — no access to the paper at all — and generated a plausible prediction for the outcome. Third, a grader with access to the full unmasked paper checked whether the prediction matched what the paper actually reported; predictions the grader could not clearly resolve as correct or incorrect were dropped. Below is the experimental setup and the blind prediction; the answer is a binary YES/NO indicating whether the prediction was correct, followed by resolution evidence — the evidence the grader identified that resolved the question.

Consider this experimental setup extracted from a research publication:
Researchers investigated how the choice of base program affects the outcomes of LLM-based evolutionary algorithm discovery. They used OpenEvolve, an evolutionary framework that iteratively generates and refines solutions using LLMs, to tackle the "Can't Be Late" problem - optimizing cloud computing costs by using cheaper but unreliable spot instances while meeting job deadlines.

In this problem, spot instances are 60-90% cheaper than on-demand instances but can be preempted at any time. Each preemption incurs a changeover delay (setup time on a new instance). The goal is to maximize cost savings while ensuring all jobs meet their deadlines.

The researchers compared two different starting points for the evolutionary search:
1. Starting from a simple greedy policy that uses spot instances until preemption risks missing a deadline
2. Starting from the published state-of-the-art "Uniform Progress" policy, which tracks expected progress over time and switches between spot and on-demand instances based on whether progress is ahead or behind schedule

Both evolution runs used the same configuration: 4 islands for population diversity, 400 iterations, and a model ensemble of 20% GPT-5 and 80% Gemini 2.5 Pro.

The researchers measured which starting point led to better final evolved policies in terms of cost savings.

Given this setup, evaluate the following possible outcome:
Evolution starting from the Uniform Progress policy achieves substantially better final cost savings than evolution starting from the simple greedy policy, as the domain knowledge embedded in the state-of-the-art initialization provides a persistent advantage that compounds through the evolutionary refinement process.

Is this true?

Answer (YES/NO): NO